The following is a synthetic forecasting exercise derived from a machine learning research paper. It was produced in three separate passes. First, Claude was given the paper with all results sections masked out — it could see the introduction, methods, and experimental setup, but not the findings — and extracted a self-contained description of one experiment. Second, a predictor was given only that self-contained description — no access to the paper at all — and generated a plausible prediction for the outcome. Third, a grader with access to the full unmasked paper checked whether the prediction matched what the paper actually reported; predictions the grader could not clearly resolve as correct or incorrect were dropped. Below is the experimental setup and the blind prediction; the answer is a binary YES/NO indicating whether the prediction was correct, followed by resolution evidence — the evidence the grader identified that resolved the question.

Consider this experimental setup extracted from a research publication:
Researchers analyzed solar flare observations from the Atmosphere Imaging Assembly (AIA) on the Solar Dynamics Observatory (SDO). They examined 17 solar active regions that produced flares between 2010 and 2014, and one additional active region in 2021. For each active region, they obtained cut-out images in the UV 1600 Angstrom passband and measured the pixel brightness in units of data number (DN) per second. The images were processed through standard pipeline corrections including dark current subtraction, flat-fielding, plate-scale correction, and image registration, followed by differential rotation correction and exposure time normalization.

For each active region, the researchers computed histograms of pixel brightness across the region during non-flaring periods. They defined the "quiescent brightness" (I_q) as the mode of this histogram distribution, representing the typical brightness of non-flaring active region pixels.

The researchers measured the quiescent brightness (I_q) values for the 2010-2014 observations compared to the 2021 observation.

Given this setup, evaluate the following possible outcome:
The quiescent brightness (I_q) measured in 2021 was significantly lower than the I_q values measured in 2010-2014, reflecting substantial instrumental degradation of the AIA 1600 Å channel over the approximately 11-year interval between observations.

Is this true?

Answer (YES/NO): YES